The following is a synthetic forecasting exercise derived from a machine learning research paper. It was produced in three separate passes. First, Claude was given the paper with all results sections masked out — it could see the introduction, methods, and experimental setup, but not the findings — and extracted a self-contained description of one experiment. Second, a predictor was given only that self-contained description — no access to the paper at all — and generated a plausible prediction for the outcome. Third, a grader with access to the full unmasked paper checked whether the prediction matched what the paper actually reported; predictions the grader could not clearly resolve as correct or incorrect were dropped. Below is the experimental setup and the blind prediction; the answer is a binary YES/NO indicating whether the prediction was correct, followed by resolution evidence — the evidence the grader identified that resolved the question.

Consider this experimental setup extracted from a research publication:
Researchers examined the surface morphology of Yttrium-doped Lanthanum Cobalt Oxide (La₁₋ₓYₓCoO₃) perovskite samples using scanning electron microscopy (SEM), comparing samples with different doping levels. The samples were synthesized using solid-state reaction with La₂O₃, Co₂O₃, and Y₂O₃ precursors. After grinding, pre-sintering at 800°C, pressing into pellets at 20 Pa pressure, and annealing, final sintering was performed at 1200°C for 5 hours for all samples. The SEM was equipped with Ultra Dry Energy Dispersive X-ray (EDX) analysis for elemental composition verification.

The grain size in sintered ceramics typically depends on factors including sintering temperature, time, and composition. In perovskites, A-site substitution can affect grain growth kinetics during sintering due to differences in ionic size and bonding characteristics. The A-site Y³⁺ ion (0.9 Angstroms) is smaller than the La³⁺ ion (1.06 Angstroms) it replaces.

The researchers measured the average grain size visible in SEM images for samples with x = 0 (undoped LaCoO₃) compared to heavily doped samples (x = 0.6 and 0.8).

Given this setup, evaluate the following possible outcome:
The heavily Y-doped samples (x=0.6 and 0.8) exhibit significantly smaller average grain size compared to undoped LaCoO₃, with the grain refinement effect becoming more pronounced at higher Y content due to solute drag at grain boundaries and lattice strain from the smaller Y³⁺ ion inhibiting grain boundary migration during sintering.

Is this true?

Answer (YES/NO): YES